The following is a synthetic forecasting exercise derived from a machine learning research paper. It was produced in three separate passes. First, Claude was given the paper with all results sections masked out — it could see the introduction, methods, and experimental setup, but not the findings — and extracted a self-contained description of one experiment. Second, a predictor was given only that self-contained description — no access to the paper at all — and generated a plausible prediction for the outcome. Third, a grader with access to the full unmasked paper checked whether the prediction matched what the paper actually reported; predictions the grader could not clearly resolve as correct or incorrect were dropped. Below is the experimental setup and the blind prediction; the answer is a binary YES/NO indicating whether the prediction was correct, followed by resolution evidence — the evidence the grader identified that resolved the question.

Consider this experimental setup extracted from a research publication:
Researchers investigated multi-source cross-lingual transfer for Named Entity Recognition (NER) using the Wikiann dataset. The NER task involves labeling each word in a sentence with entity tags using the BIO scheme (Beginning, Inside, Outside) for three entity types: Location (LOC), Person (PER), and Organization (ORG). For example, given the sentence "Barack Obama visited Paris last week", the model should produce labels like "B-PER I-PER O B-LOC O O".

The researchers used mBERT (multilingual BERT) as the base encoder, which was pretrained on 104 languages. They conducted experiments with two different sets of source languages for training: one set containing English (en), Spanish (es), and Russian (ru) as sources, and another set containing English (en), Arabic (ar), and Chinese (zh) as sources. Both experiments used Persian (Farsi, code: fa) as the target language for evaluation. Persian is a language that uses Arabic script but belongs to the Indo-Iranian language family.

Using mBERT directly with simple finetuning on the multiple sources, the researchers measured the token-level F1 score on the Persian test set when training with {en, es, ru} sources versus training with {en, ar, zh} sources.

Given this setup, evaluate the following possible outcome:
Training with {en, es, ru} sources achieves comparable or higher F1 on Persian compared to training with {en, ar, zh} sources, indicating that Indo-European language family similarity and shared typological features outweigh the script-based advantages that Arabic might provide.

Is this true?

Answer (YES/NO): NO